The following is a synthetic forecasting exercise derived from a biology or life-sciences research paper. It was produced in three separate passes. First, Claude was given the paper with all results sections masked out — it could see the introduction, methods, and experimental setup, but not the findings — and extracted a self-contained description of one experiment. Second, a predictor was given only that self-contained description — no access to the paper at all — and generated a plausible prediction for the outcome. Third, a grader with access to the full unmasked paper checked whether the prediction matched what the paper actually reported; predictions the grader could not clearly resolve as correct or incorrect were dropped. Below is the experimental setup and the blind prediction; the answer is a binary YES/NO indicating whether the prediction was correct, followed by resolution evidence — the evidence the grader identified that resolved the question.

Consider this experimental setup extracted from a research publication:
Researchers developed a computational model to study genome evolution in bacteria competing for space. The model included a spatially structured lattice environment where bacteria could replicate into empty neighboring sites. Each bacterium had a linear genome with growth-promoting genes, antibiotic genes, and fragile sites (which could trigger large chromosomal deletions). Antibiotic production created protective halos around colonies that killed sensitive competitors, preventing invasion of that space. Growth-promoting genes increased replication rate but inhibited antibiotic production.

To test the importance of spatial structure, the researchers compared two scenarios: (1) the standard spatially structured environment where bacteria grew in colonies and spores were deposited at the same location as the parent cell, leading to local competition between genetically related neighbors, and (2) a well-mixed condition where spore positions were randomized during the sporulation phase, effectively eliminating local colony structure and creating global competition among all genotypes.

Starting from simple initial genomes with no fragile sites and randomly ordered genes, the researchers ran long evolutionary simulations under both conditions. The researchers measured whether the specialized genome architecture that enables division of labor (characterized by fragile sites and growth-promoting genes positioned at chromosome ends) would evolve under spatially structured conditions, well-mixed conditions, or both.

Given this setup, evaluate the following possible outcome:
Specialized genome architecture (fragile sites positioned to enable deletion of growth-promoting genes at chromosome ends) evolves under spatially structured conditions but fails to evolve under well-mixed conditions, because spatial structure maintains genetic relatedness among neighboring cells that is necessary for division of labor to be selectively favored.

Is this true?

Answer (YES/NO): YES